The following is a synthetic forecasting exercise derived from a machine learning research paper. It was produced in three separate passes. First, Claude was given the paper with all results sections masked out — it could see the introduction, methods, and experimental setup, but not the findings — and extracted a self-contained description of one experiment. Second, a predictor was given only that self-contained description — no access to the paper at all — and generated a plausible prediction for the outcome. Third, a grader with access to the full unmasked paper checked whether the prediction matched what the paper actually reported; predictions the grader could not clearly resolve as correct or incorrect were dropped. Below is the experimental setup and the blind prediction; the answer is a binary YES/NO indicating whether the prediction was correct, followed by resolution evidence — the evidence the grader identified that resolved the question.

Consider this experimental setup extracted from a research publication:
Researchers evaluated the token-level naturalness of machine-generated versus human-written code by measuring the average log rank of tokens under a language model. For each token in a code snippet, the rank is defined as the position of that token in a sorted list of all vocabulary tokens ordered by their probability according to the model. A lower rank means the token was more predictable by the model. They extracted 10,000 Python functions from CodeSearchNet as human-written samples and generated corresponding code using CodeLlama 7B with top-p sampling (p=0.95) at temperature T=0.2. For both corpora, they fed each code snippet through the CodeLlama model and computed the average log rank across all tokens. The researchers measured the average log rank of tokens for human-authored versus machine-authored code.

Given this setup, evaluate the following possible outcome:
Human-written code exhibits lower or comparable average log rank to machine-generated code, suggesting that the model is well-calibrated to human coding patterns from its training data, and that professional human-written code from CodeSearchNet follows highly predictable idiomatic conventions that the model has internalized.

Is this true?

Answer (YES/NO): NO